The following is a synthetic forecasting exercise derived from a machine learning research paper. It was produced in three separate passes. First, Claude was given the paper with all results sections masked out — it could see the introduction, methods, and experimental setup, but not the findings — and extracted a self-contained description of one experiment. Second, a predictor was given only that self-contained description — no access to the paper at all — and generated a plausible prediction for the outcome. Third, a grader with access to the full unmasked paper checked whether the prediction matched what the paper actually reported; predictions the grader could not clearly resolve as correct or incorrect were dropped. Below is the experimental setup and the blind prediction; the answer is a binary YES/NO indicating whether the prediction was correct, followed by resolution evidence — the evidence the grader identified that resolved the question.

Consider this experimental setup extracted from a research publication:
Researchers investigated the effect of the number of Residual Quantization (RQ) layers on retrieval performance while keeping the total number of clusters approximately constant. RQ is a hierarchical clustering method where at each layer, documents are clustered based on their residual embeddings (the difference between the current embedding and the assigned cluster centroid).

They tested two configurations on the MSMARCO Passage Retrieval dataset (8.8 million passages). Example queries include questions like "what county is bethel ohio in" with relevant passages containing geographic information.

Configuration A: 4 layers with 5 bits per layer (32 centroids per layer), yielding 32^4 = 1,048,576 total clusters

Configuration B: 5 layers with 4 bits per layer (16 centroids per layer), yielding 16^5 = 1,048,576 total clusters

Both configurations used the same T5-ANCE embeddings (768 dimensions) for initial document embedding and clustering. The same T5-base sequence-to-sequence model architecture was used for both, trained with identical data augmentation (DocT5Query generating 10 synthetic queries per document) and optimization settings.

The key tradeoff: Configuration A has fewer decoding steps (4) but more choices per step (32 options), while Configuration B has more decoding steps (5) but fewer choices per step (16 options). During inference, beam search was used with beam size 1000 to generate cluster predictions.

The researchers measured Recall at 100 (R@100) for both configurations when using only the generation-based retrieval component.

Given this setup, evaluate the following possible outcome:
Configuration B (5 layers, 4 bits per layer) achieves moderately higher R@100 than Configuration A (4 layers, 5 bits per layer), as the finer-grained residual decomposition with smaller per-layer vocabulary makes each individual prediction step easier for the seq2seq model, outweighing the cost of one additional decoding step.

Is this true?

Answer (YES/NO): NO